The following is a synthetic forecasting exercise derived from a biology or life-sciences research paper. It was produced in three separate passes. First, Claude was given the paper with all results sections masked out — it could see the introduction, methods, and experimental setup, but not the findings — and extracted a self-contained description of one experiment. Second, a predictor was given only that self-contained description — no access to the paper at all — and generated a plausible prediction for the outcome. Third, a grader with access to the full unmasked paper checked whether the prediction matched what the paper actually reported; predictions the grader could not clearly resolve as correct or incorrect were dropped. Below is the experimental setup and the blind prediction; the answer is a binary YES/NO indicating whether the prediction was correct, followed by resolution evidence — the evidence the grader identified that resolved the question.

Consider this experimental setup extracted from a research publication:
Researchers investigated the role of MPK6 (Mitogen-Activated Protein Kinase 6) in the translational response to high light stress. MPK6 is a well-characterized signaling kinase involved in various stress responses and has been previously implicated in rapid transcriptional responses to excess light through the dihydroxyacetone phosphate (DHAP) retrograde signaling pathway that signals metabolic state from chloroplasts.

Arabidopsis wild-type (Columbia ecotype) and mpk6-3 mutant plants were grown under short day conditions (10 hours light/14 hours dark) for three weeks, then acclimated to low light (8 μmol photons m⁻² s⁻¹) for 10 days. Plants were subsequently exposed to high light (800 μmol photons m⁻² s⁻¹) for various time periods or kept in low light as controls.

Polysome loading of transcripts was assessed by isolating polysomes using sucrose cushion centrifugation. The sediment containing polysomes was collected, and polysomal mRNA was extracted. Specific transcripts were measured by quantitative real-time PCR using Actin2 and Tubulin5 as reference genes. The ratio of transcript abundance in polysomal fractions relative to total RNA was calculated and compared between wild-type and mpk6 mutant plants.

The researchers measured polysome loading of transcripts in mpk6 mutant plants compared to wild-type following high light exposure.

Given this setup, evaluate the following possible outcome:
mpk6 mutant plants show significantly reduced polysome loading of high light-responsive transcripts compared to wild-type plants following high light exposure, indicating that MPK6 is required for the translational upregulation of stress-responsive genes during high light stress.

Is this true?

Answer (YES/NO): YES